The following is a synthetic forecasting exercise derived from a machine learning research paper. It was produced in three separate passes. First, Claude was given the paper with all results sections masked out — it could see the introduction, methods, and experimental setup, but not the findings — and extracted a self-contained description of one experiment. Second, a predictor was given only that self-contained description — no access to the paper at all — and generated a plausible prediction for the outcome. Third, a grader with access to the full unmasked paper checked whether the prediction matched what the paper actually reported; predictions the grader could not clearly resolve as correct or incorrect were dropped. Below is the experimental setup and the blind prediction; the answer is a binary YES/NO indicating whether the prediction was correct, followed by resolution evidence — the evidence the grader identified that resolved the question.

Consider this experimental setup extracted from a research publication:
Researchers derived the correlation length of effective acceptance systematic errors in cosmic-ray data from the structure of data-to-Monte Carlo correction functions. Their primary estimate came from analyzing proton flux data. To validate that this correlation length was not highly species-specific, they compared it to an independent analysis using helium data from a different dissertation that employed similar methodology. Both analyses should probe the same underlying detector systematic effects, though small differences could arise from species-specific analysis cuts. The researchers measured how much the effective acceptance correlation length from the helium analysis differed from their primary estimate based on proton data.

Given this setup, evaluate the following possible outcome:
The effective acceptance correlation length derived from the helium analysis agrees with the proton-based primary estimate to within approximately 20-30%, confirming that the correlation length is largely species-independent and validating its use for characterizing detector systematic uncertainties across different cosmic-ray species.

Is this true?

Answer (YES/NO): NO